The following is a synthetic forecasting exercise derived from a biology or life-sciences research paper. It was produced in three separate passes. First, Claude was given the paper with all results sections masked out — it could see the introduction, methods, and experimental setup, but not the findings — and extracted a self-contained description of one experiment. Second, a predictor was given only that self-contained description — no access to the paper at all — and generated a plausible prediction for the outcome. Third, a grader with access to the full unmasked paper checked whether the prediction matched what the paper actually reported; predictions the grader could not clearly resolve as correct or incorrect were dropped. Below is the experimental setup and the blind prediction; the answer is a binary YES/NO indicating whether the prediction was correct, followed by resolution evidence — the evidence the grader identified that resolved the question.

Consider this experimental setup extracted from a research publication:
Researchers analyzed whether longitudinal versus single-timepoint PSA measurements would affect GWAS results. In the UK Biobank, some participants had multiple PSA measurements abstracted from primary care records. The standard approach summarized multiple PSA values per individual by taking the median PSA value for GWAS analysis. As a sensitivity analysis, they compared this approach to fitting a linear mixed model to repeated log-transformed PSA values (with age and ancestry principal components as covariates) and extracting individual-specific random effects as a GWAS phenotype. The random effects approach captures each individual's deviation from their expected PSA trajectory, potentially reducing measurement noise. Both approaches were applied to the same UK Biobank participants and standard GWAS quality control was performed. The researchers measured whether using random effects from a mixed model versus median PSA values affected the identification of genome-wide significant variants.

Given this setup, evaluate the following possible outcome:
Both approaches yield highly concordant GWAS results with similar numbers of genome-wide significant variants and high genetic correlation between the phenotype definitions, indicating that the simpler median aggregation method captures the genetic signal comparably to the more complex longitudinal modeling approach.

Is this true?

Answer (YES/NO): NO